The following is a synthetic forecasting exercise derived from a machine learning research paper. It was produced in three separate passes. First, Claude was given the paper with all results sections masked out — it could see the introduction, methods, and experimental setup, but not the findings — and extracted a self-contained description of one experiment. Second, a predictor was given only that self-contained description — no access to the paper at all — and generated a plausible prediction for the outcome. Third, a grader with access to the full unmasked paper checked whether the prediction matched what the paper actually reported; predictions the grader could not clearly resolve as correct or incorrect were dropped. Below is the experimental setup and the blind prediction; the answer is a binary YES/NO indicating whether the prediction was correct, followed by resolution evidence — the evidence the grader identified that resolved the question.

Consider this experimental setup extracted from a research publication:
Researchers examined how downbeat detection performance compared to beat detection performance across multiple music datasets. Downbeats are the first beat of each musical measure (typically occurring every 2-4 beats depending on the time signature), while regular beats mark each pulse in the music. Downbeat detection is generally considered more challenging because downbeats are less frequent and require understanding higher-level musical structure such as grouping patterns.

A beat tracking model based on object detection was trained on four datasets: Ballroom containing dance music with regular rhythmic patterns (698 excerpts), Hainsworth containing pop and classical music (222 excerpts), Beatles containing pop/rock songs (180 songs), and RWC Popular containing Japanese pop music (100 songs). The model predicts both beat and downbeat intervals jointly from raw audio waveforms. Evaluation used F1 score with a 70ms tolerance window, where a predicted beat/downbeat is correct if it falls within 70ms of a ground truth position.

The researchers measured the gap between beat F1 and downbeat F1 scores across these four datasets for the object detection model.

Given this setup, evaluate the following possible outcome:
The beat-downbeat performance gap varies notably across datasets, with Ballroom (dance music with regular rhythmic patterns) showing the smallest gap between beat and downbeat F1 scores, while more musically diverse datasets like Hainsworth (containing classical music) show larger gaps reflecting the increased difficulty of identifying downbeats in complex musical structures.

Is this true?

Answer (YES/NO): NO